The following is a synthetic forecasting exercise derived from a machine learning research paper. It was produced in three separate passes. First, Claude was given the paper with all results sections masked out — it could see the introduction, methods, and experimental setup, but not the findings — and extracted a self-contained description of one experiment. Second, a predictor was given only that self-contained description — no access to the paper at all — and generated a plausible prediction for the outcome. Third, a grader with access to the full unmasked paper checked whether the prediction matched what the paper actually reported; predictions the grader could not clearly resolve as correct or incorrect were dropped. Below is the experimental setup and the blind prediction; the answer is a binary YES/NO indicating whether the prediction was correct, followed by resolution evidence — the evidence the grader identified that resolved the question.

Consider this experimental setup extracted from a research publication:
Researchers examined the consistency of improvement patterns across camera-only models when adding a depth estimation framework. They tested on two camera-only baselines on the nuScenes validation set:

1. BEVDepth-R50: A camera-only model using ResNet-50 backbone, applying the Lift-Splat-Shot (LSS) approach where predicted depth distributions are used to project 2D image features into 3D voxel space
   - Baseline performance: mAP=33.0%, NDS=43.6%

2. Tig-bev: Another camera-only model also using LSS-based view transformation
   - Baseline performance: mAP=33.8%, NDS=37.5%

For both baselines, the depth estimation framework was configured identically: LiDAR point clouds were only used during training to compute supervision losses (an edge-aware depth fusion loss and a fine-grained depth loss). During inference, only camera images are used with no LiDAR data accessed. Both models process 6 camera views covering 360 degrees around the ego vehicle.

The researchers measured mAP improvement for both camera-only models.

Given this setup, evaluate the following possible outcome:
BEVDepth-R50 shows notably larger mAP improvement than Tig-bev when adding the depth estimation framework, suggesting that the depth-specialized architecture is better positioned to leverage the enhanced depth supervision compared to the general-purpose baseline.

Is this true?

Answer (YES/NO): NO